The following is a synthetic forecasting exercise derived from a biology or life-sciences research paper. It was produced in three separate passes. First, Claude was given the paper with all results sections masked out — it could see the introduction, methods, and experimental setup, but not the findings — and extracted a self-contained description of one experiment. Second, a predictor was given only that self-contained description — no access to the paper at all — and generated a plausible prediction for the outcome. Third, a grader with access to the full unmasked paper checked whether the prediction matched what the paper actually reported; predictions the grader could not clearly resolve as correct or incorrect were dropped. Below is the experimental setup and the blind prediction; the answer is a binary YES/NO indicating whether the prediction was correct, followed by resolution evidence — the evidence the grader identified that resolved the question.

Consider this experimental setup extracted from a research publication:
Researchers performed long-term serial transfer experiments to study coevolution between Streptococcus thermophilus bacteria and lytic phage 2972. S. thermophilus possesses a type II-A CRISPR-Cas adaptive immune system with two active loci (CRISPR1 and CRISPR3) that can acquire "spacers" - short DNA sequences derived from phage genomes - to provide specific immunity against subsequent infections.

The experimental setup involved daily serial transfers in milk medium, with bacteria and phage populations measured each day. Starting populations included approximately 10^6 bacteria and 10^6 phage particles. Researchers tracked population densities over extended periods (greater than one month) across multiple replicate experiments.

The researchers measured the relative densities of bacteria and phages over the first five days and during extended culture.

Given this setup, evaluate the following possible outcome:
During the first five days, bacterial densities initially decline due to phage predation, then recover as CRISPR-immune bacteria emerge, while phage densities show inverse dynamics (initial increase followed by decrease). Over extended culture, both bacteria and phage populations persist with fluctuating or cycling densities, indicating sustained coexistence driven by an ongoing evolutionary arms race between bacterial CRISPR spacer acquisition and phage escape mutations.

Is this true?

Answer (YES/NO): NO